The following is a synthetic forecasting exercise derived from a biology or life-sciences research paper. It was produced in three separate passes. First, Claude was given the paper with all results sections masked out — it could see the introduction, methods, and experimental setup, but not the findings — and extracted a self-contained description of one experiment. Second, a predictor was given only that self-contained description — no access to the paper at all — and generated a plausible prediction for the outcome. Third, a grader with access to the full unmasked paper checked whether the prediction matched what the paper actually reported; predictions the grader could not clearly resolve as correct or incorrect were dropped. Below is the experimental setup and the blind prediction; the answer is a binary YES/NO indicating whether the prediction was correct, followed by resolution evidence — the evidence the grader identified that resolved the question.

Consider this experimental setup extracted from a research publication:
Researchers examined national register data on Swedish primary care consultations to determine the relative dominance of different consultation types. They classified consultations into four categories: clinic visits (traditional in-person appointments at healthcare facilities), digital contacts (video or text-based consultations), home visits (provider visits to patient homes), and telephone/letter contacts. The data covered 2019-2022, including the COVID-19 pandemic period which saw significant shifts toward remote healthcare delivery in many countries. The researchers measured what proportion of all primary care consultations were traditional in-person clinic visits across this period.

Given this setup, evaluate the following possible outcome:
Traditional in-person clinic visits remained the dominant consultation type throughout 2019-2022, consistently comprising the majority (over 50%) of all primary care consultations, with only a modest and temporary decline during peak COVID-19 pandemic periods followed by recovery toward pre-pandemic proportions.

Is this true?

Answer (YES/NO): NO